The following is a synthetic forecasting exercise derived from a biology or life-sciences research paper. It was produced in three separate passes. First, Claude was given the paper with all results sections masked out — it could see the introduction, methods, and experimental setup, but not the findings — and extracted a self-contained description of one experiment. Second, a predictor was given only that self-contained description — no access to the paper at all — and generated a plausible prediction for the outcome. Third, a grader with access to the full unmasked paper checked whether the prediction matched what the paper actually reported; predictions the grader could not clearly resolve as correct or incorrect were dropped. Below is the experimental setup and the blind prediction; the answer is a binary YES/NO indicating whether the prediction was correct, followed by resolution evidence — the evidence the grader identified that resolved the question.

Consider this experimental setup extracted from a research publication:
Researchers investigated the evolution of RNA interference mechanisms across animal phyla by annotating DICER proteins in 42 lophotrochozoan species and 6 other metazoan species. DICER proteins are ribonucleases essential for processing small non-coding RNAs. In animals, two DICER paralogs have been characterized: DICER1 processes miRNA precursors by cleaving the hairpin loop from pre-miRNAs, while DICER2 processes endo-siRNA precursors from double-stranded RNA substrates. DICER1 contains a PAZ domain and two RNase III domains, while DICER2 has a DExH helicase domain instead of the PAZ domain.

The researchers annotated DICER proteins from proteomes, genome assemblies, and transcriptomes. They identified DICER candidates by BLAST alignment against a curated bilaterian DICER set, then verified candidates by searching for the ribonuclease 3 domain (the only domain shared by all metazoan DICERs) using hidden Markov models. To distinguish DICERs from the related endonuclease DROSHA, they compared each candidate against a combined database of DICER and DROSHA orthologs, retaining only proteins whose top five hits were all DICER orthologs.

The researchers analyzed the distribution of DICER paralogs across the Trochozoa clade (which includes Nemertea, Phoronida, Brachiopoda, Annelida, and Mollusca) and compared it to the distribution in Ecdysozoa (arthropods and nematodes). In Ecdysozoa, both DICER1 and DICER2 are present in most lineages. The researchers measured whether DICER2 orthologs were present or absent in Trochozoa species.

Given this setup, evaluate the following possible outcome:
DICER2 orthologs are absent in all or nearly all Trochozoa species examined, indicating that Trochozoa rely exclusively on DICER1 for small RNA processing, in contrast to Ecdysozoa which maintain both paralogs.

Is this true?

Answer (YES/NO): YES